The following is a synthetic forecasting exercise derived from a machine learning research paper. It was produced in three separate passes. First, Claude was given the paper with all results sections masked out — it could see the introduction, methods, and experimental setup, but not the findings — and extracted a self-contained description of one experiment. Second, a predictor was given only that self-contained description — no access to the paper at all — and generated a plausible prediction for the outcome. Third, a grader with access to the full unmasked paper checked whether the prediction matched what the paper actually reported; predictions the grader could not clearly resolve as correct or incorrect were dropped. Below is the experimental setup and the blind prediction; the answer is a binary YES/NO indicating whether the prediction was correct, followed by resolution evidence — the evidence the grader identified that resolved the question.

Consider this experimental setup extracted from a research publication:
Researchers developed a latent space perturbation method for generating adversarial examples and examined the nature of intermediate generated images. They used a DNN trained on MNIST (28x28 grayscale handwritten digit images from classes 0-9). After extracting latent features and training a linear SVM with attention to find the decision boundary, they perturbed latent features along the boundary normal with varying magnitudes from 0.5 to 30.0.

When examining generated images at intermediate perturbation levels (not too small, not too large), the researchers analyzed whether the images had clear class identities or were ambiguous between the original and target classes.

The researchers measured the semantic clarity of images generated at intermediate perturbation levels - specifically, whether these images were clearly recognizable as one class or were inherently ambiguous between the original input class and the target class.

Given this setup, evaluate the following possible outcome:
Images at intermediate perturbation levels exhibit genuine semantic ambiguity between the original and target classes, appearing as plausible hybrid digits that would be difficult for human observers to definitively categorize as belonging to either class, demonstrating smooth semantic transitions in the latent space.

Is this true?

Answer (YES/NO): YES